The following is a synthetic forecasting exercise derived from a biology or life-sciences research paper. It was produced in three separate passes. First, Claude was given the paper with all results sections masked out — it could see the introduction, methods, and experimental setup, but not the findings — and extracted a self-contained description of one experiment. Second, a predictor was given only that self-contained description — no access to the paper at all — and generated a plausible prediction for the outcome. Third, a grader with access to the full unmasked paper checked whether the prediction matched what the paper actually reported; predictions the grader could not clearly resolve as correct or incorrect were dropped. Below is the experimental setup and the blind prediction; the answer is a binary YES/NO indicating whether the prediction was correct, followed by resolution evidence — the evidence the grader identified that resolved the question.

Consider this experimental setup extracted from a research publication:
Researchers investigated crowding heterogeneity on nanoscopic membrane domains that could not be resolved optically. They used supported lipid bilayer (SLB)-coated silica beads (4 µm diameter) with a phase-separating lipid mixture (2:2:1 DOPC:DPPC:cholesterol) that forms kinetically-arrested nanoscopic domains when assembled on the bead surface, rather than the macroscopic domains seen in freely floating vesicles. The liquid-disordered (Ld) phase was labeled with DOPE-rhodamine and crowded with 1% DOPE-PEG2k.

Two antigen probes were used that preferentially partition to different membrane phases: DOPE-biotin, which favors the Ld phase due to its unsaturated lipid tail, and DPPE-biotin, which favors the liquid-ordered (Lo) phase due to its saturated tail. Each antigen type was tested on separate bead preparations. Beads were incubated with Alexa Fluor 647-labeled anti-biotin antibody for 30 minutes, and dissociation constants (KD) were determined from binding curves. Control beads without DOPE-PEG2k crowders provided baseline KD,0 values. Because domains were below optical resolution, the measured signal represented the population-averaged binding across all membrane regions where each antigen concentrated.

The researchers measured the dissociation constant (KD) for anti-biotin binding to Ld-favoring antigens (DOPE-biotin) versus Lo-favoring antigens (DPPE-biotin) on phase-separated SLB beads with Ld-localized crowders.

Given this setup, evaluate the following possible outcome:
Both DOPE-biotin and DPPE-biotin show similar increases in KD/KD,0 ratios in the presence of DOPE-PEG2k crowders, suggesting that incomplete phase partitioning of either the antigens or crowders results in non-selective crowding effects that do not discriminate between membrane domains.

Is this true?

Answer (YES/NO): NO